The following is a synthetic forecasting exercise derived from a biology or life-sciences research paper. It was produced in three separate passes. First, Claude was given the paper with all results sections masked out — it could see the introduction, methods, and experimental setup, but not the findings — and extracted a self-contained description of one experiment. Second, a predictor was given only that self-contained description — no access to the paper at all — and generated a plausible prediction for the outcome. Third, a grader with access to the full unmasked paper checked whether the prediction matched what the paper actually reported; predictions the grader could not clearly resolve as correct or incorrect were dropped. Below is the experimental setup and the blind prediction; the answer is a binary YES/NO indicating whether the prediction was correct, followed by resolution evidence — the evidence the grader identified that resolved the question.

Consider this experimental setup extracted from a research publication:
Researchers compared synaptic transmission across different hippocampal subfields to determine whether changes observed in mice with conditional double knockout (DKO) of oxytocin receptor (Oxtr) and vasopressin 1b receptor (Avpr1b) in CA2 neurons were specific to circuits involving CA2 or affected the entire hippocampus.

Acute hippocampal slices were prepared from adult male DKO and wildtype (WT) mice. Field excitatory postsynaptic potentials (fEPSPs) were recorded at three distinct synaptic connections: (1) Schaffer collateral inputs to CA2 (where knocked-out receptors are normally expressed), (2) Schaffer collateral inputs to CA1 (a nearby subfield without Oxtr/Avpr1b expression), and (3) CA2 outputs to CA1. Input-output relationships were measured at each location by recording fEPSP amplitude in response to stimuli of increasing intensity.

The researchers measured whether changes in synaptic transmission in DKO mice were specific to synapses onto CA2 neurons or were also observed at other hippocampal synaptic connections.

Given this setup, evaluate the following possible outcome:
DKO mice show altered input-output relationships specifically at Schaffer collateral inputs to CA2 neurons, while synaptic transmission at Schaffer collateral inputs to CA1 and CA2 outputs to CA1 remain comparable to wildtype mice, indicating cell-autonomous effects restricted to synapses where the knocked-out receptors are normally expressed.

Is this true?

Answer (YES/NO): NO